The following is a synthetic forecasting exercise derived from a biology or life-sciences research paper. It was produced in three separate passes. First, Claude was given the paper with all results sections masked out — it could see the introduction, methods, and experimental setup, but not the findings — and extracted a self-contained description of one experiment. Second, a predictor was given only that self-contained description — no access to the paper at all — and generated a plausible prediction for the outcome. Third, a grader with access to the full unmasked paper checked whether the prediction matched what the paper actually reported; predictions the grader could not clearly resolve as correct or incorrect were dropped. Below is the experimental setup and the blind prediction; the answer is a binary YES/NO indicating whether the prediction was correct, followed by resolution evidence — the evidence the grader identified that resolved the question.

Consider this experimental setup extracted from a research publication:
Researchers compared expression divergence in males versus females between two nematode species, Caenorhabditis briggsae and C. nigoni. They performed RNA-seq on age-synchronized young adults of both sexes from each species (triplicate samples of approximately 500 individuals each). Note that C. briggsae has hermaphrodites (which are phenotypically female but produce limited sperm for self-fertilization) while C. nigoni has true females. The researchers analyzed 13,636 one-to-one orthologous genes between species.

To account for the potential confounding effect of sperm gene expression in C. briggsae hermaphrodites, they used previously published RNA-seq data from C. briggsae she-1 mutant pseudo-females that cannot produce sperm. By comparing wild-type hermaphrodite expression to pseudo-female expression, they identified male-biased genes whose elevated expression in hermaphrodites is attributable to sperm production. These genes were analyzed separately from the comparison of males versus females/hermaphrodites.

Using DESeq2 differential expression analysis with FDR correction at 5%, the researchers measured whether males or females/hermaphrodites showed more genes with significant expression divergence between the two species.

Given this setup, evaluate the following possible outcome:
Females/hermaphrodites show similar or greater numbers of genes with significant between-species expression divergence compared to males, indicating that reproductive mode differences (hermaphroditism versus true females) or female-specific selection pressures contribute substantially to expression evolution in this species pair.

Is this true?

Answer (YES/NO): YES